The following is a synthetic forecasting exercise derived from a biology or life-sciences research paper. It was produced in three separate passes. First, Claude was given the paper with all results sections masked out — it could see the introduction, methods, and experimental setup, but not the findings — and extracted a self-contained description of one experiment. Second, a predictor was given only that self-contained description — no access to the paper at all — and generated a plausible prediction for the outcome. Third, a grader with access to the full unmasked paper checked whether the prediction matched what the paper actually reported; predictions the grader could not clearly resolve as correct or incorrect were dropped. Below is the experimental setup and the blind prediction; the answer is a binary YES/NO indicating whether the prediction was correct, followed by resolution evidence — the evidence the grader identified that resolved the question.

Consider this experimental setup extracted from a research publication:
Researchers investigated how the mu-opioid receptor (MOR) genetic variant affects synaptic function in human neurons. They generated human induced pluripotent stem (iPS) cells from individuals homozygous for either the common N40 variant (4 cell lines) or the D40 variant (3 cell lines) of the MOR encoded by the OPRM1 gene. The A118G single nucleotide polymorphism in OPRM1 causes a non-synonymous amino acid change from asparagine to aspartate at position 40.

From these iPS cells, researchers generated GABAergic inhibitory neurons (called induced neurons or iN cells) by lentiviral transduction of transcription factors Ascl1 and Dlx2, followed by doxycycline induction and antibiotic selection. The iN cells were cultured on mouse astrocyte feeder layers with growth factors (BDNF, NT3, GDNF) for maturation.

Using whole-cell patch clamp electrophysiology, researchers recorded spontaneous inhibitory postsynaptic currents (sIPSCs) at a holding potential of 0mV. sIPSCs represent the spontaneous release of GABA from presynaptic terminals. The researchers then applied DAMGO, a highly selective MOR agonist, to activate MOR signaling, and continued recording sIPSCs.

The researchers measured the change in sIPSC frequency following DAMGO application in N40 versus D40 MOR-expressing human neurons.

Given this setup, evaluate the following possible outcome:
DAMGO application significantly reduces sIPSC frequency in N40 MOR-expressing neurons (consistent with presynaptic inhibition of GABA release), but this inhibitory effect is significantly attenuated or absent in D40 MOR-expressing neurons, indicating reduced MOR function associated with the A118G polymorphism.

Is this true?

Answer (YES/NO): NO